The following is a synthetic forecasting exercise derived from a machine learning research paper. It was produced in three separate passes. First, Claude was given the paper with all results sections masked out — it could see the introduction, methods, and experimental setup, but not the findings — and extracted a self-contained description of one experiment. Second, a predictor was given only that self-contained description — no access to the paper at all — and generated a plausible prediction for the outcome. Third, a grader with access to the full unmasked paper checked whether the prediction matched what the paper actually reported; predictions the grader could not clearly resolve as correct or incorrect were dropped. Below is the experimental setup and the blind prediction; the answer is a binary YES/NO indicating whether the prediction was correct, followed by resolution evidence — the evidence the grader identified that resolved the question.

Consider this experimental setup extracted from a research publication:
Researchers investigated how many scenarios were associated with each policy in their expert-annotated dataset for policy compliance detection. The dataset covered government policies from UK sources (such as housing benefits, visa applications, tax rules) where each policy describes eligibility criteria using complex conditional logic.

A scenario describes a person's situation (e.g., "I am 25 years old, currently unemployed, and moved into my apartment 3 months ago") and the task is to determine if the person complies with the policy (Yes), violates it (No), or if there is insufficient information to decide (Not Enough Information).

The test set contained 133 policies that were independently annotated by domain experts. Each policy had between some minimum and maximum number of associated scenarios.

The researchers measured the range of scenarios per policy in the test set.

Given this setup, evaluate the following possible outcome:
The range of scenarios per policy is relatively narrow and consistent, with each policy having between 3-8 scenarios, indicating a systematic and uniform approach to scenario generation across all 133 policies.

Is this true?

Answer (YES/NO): NO